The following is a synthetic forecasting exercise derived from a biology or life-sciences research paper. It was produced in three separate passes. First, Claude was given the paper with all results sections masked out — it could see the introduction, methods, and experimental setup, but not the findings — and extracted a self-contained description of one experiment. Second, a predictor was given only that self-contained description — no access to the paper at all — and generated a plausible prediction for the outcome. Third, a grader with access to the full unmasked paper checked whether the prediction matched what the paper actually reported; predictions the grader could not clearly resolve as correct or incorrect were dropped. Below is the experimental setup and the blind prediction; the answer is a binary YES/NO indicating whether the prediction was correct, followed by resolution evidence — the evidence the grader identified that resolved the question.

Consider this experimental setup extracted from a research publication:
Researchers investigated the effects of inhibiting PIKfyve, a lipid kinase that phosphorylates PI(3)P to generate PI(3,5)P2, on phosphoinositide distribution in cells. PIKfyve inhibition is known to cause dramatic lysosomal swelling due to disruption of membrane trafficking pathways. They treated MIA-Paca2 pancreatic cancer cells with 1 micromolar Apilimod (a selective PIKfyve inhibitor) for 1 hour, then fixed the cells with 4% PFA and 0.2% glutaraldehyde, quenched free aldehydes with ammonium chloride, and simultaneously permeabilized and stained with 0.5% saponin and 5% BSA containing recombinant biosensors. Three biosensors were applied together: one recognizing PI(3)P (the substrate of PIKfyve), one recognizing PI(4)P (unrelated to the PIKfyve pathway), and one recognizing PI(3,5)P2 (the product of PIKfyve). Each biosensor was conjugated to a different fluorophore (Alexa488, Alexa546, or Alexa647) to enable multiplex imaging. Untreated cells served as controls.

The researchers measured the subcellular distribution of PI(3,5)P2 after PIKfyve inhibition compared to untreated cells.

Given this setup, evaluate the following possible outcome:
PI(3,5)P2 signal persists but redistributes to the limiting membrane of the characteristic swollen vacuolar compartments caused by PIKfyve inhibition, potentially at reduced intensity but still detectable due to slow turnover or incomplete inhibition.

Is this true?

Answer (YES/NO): NO